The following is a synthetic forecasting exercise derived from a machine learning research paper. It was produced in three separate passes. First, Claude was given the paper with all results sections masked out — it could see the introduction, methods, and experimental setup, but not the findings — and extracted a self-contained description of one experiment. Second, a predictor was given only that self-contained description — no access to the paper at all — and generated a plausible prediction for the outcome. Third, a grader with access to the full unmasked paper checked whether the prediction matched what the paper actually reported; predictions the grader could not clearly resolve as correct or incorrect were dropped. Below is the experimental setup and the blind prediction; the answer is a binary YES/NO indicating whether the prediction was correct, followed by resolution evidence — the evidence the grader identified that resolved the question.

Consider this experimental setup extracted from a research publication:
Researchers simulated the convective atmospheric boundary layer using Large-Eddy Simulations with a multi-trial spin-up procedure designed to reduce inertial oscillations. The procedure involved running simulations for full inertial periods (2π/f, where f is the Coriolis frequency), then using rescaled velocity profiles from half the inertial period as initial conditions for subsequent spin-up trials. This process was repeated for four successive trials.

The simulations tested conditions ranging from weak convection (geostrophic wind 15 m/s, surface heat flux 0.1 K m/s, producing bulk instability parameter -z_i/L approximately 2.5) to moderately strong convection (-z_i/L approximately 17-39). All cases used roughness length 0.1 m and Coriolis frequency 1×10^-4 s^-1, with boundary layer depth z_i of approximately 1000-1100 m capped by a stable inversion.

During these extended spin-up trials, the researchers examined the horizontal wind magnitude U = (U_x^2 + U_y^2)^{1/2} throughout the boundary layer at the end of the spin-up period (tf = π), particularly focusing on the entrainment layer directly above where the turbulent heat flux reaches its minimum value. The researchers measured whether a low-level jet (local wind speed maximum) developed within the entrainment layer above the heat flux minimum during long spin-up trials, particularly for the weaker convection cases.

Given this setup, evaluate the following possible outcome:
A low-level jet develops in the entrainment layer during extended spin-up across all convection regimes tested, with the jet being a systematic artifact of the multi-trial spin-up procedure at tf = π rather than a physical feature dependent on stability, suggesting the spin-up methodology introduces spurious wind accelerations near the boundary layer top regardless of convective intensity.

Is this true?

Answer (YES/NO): NO